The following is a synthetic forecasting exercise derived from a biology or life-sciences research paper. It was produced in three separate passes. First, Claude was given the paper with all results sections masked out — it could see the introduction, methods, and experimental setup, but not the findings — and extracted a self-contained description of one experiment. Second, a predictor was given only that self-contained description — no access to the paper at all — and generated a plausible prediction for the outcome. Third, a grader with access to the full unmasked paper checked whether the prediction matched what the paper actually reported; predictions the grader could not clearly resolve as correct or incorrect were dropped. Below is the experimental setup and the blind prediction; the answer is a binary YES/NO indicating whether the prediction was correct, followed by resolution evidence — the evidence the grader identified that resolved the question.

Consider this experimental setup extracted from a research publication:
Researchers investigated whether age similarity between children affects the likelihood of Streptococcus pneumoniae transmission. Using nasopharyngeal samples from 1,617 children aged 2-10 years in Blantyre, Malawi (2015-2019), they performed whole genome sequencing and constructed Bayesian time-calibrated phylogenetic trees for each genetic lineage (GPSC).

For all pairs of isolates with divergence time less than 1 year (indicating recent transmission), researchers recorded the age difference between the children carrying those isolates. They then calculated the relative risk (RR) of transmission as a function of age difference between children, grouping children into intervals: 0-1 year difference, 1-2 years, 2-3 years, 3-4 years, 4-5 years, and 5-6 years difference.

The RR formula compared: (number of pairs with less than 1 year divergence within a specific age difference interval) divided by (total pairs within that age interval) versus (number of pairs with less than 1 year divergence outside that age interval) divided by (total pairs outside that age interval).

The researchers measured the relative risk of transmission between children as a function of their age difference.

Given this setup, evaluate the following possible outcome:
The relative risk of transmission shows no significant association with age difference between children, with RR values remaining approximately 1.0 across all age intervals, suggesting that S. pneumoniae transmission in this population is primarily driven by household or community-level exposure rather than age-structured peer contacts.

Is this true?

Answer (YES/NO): NO